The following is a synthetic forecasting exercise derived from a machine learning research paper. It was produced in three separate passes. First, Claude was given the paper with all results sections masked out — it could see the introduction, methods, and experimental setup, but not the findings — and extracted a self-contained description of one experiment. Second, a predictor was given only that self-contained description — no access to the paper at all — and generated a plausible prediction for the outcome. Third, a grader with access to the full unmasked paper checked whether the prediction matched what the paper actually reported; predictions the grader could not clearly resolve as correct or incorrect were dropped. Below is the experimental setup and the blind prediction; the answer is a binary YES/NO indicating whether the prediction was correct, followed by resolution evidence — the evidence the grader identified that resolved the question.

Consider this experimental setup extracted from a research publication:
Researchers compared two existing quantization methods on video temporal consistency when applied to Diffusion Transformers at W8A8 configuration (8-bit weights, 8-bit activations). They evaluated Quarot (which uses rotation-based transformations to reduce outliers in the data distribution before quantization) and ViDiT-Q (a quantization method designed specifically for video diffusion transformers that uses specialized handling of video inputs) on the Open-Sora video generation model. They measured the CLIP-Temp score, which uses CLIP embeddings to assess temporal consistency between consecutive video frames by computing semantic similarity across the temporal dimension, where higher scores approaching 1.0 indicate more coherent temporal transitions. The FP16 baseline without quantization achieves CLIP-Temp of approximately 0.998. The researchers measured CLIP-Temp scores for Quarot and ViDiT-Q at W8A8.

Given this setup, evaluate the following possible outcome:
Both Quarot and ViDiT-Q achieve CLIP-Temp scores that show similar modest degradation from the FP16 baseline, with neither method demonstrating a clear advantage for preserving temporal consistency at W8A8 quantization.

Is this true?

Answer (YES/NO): NO